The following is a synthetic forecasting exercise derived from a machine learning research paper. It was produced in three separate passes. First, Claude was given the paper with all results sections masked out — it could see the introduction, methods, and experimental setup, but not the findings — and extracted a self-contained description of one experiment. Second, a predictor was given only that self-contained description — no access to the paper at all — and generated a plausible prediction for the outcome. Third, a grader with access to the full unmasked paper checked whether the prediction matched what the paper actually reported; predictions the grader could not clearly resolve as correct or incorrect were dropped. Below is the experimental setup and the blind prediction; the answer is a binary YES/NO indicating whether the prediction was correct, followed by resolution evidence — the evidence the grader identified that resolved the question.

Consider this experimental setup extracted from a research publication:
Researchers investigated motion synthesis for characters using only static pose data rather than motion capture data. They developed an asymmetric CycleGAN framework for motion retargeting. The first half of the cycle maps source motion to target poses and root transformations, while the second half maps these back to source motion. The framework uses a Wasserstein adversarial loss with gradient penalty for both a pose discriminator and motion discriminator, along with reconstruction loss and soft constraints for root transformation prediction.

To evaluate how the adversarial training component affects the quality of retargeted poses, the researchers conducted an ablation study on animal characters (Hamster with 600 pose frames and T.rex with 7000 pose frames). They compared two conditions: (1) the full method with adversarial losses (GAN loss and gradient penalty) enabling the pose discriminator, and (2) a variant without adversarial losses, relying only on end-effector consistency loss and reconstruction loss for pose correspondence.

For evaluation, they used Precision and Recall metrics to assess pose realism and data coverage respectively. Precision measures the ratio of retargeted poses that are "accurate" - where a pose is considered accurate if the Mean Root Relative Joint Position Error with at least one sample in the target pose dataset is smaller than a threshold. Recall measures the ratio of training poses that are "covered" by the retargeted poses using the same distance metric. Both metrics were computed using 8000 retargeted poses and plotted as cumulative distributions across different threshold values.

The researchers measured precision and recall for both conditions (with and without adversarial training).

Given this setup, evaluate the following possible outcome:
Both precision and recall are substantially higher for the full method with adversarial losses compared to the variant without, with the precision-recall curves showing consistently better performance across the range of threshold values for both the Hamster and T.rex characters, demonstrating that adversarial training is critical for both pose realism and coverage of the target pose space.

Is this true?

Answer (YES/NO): YES